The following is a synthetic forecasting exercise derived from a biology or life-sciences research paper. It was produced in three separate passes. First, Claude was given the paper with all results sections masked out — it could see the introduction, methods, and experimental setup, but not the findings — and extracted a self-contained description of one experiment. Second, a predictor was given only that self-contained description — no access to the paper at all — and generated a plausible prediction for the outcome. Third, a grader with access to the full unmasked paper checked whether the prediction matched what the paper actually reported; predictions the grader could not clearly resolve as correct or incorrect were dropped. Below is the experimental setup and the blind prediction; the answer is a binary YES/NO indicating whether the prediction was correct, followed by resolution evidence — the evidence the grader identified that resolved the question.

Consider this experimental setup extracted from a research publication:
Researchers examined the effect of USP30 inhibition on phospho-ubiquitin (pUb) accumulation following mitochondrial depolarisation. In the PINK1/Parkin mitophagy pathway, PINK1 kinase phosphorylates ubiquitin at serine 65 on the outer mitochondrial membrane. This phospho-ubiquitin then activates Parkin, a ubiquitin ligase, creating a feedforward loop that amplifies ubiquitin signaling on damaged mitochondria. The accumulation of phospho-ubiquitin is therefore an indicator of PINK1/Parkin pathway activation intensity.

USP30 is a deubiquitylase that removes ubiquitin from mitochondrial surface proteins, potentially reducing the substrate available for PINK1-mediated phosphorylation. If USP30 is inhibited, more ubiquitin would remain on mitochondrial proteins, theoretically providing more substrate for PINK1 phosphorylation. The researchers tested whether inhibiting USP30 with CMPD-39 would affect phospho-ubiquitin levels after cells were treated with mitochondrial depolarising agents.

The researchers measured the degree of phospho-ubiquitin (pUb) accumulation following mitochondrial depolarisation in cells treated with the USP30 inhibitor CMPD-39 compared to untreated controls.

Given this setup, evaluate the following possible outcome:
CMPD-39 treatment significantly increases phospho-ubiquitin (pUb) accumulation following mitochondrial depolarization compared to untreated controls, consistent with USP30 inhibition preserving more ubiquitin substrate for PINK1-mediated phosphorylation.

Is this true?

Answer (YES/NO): NO